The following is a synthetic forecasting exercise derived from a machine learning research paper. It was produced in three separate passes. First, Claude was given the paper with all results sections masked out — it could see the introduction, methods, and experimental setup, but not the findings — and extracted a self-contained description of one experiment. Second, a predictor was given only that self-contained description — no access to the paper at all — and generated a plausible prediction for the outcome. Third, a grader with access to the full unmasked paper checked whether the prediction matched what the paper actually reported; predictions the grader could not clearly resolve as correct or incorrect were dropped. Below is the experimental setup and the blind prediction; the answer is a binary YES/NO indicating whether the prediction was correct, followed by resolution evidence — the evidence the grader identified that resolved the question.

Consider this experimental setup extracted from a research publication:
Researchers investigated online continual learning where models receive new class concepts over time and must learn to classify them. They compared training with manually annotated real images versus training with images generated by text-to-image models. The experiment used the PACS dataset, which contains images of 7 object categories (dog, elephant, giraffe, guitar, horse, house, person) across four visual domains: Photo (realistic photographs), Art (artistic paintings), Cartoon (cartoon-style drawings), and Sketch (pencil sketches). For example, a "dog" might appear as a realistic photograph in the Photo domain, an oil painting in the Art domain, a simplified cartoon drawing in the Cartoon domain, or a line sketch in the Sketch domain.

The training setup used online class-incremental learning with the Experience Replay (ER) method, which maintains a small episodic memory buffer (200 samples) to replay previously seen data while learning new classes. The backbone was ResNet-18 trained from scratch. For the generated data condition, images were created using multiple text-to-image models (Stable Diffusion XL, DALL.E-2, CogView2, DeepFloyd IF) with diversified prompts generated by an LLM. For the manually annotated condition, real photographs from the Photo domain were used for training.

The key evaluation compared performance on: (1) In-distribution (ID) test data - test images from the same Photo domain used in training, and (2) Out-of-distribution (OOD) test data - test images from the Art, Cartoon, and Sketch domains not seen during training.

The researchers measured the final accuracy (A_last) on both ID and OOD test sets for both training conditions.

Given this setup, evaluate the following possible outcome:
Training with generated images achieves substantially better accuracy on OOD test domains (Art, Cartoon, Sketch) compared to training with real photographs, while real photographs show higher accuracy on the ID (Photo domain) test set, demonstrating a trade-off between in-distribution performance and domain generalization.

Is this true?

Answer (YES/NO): YES